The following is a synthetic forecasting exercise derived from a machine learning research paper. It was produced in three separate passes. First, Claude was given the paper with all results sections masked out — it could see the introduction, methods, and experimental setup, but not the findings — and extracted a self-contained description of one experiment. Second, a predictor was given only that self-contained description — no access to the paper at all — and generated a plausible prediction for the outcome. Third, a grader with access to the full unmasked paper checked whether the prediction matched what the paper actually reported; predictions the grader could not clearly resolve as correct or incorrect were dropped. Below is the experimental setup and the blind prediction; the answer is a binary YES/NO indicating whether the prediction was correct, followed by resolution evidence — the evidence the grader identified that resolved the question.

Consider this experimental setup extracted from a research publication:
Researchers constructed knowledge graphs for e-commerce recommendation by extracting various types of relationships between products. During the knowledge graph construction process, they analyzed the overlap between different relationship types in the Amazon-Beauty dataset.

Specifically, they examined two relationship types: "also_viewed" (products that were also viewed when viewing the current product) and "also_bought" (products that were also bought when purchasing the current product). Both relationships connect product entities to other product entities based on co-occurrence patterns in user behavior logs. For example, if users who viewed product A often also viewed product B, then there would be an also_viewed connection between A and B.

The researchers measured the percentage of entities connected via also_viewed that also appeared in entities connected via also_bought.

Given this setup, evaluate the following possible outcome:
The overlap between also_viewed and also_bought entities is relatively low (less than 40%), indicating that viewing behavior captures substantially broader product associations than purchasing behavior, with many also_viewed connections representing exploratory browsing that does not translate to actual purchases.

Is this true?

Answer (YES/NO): NO